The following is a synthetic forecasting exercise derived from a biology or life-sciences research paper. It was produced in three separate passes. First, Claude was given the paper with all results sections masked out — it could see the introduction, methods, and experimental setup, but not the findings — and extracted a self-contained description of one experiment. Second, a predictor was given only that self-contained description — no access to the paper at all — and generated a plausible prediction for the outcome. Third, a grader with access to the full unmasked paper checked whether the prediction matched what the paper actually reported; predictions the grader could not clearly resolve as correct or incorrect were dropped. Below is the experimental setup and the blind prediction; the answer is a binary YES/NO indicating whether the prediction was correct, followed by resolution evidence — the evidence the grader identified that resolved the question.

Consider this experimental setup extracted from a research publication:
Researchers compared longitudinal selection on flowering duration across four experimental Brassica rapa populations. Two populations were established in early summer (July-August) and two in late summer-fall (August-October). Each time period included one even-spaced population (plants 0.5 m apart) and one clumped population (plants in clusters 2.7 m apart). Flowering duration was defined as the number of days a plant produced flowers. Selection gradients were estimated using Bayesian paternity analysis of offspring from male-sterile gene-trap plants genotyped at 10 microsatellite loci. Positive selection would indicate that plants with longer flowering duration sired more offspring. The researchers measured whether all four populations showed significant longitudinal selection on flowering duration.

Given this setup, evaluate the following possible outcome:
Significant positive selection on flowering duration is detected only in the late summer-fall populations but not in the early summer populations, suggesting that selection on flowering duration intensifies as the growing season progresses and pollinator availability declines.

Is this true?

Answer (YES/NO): NO